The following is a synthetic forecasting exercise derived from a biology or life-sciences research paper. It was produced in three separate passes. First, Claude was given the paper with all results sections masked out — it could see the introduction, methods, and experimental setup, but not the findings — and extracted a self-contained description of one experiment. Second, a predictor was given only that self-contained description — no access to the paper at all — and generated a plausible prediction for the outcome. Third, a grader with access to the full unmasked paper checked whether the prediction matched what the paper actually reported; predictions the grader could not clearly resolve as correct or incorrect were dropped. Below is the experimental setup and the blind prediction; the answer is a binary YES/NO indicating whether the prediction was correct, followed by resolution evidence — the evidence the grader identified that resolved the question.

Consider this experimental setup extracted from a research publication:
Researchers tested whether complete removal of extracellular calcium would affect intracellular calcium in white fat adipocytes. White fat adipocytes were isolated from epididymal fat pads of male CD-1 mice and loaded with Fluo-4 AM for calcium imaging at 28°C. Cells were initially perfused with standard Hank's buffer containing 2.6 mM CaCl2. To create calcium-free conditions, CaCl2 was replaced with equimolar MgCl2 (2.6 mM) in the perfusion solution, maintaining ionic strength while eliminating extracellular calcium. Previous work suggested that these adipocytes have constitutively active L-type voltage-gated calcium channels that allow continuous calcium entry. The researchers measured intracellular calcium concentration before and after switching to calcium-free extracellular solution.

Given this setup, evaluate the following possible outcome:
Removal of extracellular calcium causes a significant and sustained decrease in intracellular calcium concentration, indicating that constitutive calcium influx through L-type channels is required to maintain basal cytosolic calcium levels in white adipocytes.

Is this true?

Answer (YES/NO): YES